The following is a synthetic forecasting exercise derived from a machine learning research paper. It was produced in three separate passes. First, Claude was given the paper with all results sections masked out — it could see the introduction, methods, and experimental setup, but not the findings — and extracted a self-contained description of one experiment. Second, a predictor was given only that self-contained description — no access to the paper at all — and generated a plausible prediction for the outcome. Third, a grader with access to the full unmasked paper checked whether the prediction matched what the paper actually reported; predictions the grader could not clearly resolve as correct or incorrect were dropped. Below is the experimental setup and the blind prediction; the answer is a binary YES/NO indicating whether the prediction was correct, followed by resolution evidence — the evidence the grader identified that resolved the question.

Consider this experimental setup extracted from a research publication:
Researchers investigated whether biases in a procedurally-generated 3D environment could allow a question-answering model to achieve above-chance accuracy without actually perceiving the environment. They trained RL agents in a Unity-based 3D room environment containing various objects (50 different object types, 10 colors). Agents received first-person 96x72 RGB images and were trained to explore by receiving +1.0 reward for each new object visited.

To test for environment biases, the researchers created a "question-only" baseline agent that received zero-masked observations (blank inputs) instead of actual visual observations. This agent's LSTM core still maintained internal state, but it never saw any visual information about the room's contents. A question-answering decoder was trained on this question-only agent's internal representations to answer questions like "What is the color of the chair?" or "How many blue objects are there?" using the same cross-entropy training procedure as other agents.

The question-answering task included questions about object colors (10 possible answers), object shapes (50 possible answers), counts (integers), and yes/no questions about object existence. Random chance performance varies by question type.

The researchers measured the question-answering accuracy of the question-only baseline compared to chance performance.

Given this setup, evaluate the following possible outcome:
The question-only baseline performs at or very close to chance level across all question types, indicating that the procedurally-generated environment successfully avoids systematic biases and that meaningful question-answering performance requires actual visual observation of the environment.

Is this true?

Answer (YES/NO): NO